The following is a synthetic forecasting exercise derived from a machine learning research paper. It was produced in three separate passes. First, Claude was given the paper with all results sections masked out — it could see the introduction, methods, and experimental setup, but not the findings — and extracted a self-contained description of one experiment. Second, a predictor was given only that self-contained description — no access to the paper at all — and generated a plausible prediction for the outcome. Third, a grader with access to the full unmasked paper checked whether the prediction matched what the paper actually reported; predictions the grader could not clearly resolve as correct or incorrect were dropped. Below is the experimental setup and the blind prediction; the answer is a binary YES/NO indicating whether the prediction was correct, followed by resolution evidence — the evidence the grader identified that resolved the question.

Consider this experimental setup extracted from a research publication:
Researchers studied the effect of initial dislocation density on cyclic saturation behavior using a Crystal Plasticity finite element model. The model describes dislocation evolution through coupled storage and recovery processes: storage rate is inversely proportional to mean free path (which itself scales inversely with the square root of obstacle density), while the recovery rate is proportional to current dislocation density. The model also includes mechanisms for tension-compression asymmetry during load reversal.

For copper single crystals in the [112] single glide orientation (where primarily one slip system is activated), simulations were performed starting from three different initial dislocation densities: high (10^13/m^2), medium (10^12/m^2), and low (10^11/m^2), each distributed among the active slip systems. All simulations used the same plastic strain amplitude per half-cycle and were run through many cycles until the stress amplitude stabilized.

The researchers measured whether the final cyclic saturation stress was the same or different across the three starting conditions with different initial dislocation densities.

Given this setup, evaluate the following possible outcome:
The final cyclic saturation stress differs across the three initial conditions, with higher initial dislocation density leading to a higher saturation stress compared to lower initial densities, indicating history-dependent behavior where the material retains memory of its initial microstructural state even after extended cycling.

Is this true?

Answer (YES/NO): NO